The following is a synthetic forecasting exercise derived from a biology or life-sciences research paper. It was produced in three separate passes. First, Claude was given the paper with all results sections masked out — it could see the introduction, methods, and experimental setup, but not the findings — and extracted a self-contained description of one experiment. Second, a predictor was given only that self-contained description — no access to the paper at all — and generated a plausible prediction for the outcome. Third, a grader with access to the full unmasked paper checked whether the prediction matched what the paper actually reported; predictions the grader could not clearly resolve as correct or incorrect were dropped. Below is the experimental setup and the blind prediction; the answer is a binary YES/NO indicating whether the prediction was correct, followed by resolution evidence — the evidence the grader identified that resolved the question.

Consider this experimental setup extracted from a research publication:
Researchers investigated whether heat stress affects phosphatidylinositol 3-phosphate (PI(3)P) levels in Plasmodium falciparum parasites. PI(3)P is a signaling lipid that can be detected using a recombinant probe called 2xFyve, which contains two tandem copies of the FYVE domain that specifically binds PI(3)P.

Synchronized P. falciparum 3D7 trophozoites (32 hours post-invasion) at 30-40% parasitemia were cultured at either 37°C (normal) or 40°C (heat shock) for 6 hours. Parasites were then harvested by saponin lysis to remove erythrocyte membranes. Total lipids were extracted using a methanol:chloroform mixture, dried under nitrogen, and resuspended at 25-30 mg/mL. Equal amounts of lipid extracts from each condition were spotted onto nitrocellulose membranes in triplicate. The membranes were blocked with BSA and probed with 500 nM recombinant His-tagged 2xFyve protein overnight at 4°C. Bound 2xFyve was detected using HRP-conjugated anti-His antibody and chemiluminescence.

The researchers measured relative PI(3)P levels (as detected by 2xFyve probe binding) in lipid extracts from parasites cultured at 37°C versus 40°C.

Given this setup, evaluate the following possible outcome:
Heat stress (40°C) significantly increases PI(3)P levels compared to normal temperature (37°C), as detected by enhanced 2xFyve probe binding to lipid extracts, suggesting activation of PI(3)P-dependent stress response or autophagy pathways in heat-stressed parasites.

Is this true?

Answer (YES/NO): YES